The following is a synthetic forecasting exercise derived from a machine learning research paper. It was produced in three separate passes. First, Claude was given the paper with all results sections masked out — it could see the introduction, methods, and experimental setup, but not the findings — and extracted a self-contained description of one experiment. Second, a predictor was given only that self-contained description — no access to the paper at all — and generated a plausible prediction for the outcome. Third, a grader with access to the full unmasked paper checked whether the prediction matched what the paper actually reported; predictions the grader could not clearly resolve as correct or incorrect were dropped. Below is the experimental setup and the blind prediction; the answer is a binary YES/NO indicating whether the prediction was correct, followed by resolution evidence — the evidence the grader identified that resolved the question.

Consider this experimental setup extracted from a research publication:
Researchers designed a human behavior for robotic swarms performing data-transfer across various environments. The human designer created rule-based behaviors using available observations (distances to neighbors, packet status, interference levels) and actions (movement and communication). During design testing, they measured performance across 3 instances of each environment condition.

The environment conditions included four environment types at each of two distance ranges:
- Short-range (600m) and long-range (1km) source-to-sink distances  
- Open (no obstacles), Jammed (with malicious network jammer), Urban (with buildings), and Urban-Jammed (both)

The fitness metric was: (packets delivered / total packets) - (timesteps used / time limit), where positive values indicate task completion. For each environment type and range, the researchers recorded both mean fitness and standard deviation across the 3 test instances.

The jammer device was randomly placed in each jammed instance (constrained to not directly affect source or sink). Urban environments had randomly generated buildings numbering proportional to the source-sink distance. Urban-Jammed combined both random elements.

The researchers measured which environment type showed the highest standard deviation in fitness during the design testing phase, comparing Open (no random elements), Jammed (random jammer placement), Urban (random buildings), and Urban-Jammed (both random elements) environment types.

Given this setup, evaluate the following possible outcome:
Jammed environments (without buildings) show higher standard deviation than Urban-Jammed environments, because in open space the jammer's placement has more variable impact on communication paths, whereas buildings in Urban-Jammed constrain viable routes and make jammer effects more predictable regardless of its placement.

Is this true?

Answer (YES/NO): NO